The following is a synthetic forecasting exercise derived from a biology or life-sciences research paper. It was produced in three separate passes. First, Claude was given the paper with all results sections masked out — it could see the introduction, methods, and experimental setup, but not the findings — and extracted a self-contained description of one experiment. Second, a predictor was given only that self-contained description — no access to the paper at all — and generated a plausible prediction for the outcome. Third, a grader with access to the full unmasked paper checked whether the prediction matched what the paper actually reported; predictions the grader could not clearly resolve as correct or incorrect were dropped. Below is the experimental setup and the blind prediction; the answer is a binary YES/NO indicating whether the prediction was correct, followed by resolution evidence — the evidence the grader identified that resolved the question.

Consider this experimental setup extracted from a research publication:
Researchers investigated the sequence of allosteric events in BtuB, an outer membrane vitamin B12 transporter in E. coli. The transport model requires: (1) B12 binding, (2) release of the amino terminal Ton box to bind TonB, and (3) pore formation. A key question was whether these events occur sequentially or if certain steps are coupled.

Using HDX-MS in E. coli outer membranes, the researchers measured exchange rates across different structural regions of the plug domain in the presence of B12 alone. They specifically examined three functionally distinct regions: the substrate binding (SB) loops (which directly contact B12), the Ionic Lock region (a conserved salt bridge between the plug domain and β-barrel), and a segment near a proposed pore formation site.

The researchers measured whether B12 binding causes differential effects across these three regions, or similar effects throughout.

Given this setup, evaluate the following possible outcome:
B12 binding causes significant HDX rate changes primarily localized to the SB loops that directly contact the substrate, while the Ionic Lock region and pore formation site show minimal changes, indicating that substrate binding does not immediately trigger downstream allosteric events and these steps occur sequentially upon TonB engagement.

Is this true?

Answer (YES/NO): NO